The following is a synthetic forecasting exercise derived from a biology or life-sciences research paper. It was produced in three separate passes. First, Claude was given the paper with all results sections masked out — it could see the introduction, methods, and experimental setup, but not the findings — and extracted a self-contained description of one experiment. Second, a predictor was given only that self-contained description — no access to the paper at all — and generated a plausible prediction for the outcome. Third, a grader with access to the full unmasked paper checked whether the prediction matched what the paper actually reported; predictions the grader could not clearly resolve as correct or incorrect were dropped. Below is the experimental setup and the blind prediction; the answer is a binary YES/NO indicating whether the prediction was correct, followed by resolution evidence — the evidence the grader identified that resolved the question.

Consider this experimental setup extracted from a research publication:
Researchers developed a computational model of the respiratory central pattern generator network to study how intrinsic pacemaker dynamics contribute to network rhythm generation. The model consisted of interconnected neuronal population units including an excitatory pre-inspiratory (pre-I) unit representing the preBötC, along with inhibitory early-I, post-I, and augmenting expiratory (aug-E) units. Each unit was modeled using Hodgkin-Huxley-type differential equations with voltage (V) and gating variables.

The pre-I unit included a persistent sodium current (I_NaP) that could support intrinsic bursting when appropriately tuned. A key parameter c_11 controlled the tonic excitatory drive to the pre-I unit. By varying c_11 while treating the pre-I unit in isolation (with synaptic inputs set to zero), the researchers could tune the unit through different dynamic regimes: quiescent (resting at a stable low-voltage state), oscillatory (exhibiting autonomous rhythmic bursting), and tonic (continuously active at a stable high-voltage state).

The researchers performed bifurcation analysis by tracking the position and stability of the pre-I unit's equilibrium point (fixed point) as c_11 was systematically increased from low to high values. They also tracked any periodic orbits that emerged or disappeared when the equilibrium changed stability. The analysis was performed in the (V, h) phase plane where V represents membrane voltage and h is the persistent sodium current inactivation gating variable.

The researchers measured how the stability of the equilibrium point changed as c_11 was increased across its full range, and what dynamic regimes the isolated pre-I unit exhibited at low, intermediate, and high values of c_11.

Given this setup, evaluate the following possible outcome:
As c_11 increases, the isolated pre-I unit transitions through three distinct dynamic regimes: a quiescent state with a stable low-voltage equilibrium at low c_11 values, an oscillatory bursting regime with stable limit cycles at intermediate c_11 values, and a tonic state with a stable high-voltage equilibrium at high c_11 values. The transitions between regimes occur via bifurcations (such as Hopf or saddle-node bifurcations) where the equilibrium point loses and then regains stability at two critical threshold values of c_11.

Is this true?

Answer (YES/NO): YES